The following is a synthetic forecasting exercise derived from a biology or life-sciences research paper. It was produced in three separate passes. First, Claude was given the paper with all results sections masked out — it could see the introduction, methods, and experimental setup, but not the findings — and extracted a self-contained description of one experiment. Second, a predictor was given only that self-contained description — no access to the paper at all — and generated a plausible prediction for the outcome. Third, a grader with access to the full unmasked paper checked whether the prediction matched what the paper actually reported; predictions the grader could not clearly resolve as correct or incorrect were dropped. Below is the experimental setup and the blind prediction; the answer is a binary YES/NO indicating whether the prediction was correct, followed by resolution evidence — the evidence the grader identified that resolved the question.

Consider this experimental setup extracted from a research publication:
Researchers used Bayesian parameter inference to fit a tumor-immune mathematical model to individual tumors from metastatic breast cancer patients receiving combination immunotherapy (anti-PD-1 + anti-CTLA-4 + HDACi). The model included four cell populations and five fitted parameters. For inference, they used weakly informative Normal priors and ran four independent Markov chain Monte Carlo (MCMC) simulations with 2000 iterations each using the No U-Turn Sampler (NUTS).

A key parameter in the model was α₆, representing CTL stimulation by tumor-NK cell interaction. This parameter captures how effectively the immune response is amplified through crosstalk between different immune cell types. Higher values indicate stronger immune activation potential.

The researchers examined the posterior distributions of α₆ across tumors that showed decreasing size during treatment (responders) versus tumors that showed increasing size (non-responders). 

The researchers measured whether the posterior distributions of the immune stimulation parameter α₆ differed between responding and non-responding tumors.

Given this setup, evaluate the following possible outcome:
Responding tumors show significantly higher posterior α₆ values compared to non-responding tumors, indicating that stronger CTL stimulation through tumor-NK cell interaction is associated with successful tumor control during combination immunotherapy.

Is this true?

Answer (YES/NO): YES